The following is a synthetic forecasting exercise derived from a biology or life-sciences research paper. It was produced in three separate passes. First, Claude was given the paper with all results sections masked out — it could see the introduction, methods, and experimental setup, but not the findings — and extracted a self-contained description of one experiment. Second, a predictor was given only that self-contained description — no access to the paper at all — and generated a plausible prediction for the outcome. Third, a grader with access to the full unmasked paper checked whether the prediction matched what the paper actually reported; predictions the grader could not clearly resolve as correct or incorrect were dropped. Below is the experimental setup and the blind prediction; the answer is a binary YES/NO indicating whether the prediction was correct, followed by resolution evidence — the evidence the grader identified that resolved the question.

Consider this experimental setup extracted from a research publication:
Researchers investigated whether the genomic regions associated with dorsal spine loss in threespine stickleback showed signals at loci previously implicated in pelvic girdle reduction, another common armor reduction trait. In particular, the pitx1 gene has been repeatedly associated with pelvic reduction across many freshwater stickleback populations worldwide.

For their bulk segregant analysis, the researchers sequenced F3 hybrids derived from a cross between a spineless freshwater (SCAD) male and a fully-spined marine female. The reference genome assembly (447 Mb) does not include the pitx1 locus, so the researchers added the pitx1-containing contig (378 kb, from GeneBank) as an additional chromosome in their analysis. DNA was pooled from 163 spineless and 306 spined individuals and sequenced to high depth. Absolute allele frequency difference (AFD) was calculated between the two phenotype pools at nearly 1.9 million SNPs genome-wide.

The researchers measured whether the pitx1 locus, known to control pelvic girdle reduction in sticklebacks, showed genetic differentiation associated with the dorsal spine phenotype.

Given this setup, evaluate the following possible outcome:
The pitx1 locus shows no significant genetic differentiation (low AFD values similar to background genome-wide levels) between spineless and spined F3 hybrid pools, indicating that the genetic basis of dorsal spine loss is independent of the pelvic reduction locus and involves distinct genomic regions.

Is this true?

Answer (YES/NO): YES